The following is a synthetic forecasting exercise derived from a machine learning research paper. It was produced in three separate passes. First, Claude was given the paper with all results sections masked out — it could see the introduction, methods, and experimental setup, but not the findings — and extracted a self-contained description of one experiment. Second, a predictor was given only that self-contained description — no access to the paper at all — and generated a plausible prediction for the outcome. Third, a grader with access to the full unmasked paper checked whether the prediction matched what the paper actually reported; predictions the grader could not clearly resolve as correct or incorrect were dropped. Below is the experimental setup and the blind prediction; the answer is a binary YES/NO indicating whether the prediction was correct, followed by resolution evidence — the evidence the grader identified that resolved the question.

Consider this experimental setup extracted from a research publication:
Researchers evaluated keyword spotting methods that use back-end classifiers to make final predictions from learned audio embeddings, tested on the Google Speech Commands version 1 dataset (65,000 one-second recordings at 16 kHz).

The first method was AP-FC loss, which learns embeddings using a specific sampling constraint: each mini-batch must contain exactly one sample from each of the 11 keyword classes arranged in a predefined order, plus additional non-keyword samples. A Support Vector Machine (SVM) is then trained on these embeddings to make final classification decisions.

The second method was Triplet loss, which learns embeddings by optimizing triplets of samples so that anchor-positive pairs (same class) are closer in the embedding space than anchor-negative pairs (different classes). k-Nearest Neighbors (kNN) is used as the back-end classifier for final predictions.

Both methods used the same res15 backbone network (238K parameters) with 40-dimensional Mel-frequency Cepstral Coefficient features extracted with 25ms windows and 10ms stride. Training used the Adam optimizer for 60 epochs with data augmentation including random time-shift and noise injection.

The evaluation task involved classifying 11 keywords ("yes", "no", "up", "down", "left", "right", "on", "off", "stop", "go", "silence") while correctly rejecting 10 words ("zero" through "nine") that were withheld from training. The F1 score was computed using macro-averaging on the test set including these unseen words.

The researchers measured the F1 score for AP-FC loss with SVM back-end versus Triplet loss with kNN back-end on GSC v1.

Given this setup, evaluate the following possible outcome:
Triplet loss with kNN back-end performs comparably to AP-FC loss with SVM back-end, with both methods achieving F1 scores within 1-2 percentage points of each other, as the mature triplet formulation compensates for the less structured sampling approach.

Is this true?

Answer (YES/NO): YES